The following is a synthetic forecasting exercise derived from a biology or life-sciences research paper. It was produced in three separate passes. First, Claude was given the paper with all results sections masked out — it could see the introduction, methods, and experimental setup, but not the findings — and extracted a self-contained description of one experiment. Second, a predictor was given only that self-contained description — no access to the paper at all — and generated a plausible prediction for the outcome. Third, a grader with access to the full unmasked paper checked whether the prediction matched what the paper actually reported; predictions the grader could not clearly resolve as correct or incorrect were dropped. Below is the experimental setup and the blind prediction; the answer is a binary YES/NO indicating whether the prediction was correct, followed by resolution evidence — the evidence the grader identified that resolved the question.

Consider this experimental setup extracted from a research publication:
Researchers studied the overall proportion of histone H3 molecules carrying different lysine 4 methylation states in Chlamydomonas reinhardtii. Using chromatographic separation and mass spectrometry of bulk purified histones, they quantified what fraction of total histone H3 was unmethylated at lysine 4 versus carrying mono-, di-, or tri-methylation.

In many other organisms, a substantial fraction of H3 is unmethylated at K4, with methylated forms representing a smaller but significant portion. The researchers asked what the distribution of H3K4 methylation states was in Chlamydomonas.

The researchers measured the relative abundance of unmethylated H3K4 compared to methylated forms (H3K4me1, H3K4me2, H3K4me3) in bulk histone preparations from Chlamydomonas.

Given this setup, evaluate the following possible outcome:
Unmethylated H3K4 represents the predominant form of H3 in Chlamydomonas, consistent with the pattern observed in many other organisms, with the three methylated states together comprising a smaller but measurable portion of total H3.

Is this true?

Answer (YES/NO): NO